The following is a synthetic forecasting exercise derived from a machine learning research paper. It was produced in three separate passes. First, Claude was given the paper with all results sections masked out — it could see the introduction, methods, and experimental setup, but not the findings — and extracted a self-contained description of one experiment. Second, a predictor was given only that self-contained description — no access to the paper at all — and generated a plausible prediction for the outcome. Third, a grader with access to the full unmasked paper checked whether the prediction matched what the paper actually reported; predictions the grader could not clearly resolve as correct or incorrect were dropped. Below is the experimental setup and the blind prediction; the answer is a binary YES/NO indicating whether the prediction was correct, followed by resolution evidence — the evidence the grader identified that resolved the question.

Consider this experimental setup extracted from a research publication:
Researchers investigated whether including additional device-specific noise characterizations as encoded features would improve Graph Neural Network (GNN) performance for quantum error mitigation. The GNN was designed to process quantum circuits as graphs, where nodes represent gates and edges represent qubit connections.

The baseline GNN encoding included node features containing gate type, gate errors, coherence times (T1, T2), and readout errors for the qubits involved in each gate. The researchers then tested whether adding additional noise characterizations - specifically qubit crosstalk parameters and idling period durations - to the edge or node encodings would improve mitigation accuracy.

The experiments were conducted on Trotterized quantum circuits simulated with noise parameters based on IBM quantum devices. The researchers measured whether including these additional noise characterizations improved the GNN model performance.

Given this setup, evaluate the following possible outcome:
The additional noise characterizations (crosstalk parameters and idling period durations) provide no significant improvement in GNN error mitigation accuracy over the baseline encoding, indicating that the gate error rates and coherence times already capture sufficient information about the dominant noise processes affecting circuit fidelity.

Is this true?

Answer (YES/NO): YES